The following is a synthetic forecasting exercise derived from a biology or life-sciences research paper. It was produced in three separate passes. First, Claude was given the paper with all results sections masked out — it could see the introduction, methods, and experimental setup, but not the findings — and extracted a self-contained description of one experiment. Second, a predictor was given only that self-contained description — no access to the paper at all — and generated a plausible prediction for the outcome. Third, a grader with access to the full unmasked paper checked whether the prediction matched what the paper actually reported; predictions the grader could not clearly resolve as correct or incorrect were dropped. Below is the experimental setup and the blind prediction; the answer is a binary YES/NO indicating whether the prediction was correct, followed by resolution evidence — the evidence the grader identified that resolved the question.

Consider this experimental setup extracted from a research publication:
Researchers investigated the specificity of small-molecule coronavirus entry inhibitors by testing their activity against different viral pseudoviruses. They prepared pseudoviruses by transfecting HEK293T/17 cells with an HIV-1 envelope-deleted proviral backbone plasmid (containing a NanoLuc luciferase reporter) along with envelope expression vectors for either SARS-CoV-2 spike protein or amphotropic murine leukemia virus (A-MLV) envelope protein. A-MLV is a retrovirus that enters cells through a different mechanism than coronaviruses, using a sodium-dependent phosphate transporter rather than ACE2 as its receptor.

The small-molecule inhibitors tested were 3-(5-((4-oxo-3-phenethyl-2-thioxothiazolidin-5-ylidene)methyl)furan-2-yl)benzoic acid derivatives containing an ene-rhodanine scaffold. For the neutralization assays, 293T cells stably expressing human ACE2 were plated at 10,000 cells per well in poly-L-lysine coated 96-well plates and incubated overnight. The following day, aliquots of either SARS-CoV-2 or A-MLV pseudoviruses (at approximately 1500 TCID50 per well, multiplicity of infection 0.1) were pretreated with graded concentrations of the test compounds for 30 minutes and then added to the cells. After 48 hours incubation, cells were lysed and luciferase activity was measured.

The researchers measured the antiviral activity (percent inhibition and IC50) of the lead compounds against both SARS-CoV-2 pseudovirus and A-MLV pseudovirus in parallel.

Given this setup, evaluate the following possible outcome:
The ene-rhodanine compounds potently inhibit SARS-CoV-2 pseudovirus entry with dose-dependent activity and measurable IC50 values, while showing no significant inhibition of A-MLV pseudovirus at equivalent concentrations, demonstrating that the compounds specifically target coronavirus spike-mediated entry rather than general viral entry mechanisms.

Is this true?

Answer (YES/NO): YES